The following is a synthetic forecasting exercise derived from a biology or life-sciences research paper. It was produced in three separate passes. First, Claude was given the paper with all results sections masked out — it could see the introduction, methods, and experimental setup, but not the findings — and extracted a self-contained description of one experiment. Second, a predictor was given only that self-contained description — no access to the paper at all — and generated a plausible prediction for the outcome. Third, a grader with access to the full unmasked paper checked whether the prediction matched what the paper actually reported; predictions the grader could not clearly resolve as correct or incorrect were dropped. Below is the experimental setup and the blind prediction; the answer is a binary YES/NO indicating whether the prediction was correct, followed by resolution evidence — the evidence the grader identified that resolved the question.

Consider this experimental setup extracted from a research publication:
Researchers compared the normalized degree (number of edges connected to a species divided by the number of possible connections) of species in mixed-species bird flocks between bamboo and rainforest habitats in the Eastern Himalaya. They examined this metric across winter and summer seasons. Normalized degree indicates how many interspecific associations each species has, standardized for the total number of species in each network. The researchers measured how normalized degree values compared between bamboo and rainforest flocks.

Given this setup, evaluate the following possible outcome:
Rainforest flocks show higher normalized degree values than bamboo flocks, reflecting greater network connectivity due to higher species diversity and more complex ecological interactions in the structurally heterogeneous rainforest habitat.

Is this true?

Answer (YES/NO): NO